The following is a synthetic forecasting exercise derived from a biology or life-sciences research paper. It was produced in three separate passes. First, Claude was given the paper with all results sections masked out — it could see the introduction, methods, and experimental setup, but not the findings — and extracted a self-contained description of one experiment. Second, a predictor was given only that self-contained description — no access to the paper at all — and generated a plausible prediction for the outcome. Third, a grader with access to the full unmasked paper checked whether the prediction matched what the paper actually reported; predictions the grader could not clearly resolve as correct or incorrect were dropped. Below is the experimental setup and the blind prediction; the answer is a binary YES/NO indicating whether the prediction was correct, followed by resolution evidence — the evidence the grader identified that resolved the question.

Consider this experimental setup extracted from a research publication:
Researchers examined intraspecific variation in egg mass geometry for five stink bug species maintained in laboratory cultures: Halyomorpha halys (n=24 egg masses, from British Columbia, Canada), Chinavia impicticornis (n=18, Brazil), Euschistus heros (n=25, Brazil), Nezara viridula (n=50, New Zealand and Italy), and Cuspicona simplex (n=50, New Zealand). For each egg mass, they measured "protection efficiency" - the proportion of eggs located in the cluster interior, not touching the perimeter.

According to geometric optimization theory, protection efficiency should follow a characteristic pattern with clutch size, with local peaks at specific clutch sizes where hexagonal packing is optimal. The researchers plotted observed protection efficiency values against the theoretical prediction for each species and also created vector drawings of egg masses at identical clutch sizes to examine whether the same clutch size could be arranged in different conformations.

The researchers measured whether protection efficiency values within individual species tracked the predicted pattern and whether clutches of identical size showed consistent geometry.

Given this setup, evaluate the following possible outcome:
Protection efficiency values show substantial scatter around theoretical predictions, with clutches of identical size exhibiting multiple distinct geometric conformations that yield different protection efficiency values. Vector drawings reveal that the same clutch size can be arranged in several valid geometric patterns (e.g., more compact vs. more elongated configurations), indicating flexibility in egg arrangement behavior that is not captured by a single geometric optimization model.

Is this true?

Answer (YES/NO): YES